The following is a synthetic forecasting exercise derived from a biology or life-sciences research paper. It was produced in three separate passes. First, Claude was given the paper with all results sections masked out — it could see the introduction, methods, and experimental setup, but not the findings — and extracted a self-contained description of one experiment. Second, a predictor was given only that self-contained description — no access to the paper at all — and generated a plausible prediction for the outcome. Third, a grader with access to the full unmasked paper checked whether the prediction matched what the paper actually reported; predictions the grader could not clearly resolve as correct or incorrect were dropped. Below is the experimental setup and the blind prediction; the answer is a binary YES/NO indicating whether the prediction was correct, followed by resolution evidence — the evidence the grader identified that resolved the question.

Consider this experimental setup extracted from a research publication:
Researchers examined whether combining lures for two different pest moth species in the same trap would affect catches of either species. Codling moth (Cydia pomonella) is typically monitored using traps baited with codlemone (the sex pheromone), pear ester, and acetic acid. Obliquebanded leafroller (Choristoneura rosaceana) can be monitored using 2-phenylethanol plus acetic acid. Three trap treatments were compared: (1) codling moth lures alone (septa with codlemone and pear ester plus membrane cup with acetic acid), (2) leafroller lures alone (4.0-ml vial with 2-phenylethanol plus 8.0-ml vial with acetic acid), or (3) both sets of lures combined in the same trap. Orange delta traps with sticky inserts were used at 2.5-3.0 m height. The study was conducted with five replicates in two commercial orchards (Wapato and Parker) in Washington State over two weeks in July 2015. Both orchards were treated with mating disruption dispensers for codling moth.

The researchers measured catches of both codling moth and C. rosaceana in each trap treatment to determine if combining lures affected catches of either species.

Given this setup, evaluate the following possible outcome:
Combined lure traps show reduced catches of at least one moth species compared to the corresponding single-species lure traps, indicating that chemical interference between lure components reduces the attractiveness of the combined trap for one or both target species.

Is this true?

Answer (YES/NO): NO